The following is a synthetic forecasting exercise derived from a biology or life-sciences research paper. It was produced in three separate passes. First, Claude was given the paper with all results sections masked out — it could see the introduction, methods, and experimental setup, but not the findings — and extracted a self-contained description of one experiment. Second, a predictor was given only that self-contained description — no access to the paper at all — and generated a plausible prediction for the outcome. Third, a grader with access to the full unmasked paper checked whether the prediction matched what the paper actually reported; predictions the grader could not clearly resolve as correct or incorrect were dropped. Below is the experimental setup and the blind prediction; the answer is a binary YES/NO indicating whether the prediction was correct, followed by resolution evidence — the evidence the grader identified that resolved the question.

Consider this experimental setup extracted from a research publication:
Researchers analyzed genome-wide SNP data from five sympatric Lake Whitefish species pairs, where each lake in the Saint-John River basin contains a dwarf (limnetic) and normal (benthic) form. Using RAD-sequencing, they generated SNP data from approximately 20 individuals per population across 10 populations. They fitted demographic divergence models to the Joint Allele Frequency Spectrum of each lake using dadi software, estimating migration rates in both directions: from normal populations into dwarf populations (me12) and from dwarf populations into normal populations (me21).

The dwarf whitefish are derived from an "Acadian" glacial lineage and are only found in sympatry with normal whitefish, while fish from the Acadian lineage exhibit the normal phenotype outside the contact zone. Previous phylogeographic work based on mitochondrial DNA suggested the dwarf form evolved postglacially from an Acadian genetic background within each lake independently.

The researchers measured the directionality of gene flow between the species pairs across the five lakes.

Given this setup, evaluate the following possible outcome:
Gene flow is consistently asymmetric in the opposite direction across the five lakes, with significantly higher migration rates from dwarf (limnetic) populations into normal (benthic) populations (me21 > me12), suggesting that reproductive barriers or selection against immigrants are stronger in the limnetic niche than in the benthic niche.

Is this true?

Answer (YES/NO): NO